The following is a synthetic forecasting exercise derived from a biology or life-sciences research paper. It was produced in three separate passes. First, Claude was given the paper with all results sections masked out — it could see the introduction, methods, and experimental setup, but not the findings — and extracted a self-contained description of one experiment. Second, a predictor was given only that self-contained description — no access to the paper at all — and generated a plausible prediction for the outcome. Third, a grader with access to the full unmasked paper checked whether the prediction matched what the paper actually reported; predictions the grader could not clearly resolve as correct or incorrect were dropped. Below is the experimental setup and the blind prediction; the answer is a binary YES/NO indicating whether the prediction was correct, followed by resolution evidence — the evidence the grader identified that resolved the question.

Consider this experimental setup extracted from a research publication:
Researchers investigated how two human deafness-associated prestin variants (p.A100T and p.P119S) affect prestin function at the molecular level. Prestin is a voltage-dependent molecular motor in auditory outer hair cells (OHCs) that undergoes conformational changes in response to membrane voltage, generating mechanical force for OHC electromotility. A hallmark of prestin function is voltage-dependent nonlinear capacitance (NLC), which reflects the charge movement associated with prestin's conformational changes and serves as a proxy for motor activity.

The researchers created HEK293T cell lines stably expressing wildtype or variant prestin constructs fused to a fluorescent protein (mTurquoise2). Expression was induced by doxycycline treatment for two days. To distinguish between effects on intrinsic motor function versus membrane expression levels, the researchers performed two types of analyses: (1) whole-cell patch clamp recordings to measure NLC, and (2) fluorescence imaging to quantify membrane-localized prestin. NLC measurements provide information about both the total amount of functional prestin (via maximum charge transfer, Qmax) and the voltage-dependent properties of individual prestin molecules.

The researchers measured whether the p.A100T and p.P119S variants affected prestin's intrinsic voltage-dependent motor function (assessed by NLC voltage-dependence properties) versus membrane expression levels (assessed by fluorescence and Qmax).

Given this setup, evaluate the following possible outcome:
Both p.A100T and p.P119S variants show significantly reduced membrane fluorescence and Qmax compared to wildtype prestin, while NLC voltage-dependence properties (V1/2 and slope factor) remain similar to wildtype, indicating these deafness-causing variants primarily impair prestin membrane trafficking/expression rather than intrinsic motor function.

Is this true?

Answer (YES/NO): NO